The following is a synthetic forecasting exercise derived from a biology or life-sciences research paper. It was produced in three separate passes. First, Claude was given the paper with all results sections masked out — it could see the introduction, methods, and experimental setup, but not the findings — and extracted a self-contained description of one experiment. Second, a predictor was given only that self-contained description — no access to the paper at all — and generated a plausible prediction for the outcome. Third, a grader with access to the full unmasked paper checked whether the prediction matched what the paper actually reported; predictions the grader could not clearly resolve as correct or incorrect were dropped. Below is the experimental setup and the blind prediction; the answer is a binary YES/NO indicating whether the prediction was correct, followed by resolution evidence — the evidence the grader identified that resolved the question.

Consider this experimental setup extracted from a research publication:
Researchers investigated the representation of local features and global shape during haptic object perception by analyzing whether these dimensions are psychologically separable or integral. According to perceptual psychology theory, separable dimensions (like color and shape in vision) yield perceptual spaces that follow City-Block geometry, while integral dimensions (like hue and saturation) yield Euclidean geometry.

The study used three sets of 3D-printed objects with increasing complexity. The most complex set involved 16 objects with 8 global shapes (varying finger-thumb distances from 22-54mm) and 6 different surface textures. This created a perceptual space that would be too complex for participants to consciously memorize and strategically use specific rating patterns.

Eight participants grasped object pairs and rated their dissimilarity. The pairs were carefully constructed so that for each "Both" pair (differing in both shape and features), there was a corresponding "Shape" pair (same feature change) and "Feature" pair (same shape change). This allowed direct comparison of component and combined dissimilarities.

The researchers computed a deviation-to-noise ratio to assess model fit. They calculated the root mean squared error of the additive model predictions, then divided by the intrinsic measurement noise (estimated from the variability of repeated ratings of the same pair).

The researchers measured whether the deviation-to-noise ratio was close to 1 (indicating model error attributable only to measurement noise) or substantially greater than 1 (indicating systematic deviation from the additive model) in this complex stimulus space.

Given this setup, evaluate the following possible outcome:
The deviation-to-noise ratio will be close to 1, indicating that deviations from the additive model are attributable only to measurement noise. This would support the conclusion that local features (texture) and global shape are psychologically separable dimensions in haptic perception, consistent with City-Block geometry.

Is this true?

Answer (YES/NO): NO